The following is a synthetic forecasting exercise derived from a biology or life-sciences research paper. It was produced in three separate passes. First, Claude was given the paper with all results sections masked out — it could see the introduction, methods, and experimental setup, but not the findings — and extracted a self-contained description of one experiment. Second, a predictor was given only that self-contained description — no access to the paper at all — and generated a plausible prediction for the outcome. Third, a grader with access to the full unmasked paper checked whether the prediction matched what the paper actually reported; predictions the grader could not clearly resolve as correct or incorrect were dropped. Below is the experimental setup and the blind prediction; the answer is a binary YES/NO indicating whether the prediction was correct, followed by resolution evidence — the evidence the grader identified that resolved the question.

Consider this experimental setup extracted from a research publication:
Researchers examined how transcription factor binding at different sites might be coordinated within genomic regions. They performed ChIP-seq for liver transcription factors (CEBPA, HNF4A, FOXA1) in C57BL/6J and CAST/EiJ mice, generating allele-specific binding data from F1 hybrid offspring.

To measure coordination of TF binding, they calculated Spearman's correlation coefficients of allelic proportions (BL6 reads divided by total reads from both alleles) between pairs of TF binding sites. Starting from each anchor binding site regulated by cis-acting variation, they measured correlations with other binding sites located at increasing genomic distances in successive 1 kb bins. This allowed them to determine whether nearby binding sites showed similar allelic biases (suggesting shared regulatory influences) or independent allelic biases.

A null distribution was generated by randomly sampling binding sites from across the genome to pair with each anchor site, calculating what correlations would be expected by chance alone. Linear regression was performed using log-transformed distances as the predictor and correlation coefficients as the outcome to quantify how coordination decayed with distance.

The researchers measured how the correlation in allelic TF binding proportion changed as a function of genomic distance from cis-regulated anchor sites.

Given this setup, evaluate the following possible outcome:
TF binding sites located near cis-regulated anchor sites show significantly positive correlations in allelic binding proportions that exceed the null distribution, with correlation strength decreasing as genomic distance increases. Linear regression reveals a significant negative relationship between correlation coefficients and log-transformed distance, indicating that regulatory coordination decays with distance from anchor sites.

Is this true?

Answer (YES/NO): YES